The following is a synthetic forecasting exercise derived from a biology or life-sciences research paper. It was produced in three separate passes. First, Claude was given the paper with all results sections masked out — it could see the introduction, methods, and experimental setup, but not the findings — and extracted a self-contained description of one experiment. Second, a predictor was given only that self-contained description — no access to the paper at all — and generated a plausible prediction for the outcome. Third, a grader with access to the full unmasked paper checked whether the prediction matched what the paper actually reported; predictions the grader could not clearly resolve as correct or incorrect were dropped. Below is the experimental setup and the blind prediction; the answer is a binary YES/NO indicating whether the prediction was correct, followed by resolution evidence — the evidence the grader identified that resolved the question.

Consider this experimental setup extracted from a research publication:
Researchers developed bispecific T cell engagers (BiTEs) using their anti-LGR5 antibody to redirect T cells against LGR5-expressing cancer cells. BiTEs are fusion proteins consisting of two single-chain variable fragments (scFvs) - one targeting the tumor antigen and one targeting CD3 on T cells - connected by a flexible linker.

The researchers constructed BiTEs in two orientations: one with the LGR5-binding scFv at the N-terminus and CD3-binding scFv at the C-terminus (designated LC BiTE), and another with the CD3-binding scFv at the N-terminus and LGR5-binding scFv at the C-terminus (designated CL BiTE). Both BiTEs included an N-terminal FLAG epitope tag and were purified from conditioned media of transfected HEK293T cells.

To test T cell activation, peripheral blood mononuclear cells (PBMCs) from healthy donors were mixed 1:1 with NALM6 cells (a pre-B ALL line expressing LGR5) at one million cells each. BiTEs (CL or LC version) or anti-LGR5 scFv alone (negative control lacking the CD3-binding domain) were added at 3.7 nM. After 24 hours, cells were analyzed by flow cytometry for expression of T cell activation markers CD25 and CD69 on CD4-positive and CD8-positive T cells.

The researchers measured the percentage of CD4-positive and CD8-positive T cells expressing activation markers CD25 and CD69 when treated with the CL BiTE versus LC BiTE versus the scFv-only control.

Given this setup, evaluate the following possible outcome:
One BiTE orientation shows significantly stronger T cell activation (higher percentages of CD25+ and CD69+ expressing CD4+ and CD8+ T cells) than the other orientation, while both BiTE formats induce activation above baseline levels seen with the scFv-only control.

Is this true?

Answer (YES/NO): YES